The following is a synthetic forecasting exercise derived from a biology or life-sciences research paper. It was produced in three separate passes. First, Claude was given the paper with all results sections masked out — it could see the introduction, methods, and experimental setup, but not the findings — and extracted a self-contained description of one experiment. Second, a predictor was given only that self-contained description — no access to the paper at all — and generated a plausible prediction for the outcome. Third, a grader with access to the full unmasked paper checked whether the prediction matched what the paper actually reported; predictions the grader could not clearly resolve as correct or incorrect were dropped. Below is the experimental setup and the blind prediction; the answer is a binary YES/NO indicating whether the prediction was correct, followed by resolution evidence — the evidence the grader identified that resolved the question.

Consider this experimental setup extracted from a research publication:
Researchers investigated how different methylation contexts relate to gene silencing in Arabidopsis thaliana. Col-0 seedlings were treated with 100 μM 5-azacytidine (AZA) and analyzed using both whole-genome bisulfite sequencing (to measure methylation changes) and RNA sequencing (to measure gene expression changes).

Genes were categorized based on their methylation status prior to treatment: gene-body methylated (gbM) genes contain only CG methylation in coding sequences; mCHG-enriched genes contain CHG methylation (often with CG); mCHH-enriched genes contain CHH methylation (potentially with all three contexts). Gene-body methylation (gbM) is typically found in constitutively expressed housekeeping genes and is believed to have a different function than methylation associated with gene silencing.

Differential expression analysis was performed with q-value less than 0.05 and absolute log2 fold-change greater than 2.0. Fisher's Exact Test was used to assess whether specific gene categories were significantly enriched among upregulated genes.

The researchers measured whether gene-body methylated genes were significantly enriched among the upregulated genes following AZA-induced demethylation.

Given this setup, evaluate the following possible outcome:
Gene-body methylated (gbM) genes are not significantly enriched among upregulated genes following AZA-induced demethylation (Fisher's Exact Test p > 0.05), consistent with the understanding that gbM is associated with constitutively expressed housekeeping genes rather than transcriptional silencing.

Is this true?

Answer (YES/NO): YES